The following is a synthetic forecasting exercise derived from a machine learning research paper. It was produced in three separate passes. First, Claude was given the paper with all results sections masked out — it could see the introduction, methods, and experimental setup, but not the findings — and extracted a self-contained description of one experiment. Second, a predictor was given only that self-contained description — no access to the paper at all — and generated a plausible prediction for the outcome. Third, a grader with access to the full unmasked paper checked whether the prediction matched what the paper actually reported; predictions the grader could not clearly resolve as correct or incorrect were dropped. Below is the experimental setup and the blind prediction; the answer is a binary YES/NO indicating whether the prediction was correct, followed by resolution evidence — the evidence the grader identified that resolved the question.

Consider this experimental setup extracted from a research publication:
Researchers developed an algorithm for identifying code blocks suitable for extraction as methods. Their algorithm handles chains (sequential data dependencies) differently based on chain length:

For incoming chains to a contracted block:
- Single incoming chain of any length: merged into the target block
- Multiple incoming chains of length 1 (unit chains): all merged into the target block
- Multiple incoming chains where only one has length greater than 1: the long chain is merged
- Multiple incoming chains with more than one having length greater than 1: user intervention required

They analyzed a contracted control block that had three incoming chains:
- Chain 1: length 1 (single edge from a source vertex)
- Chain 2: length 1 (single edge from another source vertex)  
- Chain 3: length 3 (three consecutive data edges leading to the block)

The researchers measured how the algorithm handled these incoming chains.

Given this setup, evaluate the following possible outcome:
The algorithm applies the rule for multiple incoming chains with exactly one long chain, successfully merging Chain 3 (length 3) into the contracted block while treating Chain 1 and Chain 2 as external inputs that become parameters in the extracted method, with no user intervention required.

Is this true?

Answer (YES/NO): NO